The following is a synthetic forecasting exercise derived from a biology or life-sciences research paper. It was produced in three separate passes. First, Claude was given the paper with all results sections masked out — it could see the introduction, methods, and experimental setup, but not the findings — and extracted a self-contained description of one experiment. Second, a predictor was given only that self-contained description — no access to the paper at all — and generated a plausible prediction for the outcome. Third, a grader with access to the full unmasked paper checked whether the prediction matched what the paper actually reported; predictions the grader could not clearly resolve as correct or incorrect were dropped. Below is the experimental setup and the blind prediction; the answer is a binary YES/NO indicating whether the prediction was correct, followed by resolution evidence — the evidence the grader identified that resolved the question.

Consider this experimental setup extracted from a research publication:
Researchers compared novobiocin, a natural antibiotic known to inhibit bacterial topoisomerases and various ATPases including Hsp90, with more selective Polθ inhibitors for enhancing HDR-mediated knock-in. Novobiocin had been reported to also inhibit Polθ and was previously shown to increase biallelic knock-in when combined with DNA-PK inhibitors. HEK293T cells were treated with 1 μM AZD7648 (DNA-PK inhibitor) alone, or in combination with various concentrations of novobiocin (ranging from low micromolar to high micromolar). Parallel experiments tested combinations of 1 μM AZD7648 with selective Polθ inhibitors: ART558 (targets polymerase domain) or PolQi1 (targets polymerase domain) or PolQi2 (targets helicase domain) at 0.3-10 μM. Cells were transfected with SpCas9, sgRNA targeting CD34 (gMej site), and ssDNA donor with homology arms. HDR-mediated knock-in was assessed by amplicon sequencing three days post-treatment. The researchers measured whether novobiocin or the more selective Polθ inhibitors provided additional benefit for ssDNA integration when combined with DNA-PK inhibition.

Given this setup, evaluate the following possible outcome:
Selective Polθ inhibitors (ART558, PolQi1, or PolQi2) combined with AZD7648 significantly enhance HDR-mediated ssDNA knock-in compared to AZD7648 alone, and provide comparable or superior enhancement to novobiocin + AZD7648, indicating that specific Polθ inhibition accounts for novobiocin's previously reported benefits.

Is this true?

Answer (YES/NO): NO